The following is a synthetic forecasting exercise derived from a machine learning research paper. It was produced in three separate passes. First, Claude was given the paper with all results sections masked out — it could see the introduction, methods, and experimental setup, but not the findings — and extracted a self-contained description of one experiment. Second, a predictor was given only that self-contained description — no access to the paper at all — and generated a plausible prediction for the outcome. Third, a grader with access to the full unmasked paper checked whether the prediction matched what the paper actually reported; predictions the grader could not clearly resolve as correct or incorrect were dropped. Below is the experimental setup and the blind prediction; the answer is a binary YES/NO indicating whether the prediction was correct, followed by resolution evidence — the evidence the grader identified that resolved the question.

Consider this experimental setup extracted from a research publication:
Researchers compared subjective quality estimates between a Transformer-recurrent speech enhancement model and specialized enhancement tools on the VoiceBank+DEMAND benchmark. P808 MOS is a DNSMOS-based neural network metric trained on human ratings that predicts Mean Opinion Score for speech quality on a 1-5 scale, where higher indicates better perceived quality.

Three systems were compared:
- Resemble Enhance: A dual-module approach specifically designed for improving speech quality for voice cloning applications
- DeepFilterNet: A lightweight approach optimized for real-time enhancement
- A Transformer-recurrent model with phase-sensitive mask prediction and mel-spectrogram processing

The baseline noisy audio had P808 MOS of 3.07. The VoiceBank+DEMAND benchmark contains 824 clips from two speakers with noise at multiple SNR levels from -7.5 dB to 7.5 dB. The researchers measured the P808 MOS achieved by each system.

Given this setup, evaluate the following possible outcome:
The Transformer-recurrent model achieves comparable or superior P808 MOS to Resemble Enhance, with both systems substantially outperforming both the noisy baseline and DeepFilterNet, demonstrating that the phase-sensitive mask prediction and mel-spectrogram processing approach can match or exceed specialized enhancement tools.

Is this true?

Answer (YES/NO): NO